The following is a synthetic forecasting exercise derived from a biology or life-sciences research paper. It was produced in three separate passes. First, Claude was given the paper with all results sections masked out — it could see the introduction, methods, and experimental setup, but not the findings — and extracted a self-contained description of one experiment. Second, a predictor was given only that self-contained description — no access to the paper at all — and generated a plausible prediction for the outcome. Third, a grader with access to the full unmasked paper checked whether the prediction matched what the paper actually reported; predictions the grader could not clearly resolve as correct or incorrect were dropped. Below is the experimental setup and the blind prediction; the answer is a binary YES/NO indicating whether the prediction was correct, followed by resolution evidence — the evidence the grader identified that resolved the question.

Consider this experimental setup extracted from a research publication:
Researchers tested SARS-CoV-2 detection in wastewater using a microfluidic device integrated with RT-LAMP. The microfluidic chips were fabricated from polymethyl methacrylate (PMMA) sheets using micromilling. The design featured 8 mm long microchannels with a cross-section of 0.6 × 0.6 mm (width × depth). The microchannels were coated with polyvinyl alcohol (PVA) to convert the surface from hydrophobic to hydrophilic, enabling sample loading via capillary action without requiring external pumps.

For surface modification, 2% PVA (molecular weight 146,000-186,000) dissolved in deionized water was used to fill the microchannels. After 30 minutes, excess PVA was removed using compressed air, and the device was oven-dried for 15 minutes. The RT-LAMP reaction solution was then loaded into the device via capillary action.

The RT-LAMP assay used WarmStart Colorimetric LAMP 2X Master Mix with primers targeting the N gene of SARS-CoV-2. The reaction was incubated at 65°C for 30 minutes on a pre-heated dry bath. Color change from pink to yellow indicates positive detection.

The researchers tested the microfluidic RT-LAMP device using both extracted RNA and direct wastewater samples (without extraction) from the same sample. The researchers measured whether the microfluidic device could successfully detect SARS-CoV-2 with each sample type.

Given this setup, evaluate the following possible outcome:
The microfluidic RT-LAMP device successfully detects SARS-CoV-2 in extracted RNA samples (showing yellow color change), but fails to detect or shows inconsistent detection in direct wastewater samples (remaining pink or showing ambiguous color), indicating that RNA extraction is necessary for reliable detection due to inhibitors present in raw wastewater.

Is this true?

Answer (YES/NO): YES